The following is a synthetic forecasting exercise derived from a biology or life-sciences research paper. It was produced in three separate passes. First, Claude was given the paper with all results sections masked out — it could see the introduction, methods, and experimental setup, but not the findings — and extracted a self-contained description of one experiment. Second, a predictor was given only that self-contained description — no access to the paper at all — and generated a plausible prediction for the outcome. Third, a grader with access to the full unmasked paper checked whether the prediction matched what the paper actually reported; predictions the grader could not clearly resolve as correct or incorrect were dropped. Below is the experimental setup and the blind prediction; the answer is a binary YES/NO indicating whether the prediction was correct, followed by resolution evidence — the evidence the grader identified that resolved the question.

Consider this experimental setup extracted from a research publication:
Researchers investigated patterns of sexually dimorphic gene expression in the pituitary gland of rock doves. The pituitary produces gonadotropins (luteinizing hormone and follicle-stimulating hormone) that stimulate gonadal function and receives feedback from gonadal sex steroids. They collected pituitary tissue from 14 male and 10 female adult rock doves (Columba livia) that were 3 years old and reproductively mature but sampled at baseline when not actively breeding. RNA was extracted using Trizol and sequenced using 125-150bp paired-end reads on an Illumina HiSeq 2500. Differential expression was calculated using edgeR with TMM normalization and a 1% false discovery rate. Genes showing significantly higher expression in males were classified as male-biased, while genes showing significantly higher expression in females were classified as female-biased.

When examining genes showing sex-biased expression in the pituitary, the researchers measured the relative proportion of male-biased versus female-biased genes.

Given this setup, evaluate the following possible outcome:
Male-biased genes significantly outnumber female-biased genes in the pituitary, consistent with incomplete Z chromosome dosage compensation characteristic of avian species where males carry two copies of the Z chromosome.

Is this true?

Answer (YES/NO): NO